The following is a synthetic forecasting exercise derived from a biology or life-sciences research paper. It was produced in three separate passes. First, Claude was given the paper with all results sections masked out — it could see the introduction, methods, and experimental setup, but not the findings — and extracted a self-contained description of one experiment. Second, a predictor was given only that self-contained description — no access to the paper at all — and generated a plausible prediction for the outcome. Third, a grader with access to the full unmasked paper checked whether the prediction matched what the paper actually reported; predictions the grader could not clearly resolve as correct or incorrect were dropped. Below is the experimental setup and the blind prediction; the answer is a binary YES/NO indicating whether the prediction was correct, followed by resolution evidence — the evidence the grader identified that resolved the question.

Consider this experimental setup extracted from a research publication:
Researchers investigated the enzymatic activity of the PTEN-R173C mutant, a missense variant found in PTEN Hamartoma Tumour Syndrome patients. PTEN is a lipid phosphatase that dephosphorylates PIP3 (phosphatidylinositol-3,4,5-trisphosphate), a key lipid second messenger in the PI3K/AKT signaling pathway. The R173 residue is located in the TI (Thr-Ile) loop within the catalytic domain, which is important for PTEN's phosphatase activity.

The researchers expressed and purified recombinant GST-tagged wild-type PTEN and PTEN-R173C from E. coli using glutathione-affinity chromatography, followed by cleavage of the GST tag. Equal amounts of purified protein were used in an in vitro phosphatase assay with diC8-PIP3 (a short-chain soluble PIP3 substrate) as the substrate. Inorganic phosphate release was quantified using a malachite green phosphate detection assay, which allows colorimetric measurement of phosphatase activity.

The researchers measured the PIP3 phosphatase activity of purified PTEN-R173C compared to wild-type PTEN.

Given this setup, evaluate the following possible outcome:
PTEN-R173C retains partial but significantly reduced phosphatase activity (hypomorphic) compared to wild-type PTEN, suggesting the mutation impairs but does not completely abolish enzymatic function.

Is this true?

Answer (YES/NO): NO